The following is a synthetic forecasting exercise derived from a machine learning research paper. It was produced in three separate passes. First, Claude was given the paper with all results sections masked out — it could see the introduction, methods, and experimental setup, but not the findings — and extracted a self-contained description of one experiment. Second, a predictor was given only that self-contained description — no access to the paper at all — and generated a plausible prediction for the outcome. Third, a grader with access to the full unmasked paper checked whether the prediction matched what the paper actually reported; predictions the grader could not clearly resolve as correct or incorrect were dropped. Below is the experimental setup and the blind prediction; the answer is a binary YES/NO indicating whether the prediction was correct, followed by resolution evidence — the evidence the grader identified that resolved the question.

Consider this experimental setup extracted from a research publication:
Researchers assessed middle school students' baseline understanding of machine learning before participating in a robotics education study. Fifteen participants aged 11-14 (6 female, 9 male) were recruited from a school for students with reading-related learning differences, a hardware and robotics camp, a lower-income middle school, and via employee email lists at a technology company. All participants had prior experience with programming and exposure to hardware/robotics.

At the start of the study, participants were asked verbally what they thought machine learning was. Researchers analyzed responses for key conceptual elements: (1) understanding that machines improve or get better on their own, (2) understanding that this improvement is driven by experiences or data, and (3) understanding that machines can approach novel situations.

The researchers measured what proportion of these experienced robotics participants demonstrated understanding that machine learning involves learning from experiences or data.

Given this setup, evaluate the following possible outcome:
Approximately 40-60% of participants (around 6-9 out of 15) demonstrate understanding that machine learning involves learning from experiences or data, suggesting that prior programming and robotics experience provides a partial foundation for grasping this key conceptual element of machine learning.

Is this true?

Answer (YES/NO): NO